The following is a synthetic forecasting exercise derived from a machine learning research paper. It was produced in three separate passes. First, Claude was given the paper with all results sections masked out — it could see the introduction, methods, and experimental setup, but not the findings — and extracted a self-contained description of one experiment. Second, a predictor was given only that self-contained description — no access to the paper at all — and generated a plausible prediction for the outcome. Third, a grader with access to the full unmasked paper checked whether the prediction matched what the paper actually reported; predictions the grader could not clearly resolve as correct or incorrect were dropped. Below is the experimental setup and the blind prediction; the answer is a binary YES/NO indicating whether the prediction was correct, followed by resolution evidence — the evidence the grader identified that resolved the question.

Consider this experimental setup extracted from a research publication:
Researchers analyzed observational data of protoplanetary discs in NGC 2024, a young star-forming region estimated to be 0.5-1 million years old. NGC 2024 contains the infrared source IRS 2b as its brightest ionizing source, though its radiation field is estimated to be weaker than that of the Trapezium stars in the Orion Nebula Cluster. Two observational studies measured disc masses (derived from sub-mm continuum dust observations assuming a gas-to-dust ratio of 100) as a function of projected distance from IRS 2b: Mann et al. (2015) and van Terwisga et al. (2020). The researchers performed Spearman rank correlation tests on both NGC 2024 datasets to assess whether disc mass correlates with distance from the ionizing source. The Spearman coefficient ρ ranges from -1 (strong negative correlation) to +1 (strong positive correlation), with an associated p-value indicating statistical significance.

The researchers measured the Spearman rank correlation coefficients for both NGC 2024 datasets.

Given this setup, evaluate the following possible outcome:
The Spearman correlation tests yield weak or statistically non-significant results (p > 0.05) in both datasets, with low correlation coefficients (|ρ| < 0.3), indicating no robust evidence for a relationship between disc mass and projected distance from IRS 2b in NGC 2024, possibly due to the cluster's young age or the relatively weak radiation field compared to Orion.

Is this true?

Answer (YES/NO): YES